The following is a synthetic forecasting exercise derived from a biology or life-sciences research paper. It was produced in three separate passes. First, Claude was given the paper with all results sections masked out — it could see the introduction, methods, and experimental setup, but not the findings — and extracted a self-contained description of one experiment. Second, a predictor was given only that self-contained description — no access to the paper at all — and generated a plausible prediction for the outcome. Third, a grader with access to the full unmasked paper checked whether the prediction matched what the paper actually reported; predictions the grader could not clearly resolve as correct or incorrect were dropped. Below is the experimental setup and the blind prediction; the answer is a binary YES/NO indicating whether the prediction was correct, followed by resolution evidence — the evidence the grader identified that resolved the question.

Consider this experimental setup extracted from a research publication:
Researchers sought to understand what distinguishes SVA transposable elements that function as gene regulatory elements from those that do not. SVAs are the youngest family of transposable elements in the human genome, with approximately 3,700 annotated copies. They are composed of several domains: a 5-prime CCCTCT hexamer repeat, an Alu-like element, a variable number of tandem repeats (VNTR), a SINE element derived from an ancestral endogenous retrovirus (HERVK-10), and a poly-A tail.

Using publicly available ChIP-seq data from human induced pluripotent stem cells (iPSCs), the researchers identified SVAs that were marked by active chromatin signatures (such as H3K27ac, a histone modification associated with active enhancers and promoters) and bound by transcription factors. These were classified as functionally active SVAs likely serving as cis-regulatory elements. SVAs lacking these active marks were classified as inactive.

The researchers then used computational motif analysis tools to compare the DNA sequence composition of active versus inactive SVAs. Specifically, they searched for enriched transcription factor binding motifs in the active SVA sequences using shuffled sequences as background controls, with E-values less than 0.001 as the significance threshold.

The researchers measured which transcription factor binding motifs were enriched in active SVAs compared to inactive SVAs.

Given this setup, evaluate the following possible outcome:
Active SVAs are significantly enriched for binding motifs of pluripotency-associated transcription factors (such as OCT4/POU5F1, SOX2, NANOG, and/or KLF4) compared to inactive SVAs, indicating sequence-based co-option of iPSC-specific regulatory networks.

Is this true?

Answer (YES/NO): YES